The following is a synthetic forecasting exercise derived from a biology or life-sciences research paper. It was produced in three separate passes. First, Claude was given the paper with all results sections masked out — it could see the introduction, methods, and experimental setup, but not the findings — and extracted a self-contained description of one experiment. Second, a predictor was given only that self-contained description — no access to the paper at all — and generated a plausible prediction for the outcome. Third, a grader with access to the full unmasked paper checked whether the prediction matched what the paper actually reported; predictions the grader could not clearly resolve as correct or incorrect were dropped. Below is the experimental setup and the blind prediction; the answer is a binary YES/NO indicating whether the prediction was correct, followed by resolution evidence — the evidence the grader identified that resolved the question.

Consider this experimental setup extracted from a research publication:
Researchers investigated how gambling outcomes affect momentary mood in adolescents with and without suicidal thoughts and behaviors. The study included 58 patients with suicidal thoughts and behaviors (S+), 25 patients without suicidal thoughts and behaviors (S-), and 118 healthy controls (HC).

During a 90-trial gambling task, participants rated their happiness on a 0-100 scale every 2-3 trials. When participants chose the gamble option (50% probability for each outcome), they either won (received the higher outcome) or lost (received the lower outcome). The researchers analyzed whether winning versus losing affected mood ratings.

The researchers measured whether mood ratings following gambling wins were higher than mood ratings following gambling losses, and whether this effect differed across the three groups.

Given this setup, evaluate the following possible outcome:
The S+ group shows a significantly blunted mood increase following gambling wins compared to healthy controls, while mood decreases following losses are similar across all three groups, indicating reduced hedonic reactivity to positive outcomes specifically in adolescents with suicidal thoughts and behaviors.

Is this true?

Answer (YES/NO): NO